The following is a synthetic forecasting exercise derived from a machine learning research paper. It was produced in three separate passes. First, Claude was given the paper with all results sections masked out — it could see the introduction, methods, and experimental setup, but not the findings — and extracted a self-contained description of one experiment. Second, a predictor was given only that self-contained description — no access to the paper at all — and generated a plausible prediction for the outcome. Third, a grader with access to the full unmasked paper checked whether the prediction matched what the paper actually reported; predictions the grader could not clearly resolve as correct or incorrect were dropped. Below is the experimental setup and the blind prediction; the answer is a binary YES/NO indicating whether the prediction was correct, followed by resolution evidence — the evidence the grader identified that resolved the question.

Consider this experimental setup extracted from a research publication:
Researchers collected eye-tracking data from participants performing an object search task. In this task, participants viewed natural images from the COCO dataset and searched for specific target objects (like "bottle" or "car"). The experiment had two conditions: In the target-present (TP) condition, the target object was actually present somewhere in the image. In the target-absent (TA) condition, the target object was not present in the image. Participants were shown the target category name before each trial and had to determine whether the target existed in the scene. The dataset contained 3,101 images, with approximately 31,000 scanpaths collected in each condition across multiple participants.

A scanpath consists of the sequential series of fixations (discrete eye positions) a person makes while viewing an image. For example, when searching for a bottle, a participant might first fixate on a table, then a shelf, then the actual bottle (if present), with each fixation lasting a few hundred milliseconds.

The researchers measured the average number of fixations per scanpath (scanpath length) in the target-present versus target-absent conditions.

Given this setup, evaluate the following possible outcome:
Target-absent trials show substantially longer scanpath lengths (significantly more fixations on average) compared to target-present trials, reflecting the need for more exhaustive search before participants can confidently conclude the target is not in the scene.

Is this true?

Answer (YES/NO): YES